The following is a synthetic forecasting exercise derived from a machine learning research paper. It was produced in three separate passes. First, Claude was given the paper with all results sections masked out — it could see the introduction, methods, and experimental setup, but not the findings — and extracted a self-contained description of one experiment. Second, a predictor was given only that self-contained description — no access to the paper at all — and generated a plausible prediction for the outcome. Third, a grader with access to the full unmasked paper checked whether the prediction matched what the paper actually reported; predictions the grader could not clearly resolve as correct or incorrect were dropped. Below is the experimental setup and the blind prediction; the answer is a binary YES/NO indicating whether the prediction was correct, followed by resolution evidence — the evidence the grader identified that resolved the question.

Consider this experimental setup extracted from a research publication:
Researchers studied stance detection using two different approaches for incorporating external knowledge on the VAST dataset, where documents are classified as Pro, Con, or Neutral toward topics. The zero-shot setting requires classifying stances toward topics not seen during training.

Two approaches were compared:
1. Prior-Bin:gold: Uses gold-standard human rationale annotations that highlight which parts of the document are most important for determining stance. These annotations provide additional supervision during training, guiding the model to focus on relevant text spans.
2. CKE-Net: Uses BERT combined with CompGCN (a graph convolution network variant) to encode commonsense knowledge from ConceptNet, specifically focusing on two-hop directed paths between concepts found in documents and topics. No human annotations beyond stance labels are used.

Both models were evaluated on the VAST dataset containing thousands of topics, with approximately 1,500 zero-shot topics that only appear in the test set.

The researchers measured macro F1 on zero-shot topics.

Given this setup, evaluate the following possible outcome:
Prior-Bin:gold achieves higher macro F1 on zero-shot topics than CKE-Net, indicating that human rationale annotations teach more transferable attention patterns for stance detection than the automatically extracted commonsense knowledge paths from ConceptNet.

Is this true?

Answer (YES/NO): NO